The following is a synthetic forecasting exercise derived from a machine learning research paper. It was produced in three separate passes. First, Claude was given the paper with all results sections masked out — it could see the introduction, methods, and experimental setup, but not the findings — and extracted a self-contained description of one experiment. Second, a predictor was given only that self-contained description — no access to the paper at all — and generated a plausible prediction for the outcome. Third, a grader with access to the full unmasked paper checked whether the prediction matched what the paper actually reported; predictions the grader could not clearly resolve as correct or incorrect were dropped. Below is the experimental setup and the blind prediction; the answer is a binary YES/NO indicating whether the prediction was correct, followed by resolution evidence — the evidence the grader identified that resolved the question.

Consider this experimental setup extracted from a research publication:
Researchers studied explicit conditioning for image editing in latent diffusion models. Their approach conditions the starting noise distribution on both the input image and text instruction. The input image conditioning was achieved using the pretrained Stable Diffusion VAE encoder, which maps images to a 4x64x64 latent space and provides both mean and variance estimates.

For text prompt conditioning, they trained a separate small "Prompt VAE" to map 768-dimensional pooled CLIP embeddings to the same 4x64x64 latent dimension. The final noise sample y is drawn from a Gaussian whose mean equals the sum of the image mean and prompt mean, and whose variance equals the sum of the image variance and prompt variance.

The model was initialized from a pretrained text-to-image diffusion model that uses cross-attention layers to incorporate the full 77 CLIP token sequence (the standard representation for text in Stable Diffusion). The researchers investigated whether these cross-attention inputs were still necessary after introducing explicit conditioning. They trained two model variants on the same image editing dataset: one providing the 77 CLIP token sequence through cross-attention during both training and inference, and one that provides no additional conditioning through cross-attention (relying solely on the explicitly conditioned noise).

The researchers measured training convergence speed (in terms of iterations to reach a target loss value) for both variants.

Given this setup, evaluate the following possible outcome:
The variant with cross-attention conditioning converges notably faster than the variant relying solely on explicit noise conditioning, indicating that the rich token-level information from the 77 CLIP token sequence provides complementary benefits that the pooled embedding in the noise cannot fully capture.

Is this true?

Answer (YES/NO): YES